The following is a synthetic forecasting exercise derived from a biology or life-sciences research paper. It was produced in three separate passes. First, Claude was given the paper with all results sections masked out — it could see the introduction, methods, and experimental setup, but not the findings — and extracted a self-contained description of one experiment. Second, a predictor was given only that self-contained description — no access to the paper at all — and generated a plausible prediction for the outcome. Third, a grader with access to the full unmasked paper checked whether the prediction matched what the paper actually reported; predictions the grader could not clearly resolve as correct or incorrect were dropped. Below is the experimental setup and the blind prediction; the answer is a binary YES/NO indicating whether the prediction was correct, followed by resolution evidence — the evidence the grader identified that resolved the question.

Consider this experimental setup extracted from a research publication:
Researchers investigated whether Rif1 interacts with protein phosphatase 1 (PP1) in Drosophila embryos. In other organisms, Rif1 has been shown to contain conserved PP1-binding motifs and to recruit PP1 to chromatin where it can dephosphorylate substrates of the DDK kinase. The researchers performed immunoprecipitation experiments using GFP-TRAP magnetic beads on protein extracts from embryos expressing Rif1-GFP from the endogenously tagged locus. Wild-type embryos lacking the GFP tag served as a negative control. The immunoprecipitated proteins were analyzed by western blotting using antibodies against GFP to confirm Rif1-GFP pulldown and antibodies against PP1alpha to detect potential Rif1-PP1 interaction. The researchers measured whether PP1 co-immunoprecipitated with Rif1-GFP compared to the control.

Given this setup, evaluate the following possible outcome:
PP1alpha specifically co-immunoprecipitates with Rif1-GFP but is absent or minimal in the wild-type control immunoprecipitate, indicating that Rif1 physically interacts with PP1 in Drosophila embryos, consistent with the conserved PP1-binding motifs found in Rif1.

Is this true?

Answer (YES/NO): YES